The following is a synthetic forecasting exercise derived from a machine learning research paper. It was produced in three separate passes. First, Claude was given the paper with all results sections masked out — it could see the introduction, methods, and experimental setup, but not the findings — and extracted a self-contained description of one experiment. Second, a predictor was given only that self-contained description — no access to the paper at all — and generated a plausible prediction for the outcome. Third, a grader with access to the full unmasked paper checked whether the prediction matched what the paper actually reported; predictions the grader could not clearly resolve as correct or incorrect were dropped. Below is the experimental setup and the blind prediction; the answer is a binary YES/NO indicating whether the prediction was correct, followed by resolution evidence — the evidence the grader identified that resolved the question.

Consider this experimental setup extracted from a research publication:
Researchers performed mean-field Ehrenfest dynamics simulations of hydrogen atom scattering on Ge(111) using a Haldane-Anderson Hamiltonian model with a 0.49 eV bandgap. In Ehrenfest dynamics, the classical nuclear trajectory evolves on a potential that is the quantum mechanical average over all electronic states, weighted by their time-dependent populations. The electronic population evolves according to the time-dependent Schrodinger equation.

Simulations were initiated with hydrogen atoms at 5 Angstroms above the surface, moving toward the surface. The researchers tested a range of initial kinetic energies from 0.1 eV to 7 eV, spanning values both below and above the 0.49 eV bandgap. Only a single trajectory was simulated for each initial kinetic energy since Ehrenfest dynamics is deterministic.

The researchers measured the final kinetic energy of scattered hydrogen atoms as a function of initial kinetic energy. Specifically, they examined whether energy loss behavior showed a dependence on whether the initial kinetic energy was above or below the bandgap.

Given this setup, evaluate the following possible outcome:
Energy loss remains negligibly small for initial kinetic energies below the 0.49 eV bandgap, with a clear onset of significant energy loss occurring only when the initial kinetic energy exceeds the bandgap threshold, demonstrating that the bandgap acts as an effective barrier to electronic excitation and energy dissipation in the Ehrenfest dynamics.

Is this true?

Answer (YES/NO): NO